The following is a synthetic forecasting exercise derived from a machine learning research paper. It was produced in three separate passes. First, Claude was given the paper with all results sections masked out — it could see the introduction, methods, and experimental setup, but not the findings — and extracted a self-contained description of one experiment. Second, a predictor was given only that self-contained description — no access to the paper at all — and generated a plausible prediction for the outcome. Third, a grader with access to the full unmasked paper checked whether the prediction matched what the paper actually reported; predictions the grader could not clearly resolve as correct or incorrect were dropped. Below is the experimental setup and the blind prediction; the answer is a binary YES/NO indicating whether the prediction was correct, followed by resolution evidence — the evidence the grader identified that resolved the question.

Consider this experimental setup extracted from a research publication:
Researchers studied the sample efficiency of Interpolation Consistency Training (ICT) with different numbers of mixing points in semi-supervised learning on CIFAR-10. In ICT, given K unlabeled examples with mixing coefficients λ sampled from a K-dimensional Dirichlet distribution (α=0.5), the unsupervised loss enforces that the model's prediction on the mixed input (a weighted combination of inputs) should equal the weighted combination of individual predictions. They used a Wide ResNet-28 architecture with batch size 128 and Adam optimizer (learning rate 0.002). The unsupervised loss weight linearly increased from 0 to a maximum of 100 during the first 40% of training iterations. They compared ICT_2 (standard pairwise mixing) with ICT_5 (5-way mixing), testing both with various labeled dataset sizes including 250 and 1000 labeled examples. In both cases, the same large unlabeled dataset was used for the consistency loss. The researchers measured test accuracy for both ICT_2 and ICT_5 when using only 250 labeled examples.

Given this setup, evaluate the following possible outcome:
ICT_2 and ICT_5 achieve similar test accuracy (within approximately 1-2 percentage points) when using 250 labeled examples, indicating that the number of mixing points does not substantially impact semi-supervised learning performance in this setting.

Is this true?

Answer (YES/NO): NO